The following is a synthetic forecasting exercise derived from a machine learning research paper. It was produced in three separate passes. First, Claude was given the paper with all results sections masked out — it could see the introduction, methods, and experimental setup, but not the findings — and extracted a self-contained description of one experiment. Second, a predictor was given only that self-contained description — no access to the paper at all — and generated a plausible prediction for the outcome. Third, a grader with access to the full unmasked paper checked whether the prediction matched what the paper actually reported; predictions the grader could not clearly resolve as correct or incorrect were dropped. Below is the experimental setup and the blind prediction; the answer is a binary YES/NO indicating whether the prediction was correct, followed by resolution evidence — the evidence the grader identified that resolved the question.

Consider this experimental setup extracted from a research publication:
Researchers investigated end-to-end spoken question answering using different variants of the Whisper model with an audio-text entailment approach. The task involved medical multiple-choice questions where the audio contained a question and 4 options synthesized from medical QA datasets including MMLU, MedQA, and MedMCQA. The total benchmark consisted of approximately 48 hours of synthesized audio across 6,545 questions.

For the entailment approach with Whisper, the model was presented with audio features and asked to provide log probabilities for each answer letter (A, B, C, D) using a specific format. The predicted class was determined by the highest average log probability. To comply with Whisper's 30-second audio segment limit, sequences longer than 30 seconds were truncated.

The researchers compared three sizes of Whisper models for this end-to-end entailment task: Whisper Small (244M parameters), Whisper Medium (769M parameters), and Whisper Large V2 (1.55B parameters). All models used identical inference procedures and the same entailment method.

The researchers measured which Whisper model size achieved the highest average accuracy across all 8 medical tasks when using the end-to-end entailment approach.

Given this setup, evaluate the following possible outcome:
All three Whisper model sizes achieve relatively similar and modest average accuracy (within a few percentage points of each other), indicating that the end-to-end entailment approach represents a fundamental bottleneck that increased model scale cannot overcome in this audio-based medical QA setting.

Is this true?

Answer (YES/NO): YES